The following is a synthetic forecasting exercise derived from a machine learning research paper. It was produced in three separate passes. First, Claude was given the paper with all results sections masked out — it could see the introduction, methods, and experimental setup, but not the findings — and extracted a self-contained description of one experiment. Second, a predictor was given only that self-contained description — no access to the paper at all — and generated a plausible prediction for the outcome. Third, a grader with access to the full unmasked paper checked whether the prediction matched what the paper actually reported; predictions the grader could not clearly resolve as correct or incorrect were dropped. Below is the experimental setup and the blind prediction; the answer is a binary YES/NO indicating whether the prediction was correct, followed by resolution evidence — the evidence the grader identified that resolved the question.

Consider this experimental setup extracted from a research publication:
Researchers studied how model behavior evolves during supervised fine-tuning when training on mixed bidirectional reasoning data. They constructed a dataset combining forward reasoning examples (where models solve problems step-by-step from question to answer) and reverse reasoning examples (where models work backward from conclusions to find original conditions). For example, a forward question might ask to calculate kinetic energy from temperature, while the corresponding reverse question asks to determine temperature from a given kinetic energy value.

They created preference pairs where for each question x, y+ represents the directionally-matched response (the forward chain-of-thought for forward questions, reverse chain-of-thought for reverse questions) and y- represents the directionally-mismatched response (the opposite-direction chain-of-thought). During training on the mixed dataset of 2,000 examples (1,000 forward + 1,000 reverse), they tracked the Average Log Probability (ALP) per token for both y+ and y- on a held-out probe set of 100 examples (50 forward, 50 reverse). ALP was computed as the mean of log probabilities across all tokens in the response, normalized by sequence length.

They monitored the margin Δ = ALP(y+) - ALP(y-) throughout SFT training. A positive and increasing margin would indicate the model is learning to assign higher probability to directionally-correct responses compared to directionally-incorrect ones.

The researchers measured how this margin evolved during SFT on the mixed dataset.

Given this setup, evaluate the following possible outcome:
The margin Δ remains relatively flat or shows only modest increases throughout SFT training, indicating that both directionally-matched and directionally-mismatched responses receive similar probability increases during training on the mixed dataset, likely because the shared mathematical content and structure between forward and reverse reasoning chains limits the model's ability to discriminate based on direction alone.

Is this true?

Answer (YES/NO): YES